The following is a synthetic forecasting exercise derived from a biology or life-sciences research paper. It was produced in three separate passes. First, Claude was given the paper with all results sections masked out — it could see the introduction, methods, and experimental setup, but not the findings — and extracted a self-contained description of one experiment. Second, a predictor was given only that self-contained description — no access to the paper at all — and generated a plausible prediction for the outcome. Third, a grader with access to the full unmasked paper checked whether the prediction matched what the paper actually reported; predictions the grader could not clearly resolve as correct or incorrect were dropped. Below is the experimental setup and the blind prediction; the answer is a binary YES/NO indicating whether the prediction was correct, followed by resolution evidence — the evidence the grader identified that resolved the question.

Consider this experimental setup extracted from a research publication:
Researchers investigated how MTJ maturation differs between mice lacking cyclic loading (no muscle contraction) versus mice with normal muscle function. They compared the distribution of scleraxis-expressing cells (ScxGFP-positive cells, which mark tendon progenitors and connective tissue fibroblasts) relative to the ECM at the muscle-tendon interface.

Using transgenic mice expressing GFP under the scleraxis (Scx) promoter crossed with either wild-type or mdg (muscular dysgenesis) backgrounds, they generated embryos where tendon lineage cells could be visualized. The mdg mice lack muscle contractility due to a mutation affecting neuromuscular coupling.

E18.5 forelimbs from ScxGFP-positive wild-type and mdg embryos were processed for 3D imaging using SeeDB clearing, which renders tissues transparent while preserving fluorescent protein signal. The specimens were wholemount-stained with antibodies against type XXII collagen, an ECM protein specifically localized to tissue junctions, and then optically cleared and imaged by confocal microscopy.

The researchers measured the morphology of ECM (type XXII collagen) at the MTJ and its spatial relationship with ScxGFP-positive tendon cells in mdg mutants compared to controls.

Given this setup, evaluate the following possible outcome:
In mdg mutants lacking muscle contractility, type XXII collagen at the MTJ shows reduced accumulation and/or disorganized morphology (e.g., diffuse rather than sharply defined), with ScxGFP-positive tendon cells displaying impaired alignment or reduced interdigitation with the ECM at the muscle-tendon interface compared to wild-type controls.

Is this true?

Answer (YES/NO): YES